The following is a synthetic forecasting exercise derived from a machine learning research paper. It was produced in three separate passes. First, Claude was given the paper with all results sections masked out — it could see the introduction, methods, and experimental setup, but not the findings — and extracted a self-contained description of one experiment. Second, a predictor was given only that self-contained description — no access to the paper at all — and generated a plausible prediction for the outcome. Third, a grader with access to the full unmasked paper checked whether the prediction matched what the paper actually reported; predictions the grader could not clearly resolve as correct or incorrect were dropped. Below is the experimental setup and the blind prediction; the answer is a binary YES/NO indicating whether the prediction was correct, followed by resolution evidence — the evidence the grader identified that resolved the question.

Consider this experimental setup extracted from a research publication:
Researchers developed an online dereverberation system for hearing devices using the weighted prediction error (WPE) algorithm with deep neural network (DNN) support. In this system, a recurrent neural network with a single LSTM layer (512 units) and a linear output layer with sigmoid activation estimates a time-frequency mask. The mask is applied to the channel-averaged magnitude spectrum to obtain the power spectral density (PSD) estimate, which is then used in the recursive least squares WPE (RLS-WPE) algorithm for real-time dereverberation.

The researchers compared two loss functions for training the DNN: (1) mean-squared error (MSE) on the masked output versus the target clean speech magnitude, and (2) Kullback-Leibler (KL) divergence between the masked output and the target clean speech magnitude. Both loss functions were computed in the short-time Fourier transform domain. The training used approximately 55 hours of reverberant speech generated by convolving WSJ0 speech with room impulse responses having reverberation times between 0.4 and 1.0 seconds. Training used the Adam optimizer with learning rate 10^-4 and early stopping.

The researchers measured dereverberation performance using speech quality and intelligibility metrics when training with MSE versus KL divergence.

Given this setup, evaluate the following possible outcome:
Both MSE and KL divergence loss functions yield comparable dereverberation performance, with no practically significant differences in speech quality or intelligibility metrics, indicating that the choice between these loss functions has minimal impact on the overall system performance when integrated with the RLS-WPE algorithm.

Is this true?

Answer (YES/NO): NO